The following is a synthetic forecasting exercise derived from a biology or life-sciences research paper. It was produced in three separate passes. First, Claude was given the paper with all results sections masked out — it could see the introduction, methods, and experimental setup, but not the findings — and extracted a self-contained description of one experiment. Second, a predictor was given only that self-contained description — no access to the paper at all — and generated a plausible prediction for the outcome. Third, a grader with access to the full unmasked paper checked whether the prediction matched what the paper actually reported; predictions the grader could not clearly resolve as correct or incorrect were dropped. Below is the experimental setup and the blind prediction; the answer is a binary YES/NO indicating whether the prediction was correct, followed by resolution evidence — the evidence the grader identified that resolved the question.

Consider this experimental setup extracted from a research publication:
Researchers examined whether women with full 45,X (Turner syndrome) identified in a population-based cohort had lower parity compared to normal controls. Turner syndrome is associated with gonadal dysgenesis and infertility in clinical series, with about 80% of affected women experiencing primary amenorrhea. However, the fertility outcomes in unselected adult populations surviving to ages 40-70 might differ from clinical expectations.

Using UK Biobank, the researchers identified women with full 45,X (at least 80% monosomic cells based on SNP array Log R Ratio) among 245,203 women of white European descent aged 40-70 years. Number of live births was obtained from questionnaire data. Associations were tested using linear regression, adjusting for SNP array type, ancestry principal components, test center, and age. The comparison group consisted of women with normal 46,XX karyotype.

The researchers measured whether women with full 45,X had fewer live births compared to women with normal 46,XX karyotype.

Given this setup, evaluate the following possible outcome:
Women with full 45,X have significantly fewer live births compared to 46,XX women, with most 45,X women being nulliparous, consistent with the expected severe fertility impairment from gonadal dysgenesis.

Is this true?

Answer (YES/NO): YES